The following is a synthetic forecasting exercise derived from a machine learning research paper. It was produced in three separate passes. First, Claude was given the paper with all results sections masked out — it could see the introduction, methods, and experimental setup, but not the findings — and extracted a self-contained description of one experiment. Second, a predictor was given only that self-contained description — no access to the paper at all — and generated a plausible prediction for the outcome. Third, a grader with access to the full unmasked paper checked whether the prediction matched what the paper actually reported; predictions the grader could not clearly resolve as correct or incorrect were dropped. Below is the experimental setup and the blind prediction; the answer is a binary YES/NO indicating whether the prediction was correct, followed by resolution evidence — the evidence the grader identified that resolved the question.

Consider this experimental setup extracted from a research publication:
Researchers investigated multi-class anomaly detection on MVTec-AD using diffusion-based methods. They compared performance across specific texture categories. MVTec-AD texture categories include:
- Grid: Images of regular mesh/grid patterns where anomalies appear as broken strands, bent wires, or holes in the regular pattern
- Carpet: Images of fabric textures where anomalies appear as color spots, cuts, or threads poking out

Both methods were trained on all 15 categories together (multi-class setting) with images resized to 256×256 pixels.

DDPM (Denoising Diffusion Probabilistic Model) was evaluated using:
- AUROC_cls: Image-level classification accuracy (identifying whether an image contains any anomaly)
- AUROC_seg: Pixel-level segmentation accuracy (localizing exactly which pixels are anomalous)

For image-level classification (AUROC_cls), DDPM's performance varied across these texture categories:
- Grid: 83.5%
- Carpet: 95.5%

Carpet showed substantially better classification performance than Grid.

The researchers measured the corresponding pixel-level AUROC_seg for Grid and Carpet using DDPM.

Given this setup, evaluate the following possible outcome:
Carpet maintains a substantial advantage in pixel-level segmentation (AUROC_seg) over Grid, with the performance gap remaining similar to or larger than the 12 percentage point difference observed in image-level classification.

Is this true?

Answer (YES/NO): YES